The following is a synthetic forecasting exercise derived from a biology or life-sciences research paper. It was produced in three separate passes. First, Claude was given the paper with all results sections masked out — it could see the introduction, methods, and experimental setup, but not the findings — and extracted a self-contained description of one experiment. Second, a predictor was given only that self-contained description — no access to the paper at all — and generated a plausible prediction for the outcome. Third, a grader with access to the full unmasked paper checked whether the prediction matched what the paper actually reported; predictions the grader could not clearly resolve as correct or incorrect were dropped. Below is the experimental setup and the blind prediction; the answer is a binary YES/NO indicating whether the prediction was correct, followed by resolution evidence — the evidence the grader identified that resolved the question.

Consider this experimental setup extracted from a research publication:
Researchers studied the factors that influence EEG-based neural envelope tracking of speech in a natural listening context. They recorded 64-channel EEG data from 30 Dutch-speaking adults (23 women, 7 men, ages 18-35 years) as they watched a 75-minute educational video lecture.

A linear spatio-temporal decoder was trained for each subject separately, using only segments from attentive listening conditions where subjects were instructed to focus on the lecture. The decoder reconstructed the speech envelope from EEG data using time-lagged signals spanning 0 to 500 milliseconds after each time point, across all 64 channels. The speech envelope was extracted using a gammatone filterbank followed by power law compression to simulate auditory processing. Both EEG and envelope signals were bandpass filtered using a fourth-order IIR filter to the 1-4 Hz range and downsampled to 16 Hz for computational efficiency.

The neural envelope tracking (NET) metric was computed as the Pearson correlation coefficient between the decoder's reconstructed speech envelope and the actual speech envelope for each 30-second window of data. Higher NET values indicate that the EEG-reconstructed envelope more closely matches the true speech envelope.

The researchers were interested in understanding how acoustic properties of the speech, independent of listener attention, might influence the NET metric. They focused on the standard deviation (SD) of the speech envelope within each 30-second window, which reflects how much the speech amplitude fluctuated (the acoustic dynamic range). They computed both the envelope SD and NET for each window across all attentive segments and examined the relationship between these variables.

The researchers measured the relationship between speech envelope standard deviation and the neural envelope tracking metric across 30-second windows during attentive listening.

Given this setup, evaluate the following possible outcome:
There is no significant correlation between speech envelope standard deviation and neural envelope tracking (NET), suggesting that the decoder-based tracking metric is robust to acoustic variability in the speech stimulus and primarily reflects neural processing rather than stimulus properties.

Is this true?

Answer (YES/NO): NO